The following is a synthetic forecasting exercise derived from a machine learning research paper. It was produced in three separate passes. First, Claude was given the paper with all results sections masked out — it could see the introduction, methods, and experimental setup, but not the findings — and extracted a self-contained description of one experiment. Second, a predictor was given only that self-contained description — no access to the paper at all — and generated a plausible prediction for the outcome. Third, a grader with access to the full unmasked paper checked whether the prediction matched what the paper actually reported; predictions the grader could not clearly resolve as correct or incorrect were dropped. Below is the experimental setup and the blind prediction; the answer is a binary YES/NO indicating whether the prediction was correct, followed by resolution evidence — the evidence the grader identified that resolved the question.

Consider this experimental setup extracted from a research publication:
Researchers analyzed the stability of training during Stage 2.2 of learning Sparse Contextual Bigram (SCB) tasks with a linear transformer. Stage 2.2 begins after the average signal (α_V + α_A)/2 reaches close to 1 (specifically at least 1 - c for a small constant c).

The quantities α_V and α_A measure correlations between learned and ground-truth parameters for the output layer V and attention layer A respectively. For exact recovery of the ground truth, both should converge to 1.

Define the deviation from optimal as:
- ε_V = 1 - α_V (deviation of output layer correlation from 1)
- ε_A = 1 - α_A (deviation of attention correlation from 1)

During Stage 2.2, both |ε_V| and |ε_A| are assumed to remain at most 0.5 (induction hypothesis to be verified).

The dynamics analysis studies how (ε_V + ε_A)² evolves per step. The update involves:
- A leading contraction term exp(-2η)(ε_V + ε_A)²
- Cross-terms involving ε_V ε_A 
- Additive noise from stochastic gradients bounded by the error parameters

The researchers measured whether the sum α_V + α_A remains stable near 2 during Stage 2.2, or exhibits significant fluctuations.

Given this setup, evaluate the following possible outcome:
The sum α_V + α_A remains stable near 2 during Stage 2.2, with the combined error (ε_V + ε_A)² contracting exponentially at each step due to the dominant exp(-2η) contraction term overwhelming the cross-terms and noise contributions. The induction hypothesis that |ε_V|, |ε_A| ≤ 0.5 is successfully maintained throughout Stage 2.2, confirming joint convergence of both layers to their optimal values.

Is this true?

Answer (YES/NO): NO